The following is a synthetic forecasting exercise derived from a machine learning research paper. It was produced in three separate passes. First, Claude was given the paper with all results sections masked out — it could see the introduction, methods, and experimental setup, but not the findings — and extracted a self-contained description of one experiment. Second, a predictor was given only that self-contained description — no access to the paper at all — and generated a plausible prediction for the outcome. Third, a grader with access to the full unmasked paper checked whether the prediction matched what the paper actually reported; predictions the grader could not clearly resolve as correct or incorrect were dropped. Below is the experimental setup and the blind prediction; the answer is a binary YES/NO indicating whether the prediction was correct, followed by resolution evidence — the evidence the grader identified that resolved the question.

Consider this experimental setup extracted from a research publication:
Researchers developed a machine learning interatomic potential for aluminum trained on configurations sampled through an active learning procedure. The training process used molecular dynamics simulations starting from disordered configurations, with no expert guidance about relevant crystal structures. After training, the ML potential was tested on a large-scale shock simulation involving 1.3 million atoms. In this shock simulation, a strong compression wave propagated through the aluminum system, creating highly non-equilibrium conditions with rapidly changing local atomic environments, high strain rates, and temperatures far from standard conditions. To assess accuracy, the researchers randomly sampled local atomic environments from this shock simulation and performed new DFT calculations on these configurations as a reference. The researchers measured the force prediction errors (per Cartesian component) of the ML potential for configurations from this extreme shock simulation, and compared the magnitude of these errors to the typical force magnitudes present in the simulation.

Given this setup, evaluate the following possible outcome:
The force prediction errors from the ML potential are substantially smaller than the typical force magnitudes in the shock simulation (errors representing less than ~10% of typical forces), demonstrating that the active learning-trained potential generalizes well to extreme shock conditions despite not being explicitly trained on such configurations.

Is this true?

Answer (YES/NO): YES